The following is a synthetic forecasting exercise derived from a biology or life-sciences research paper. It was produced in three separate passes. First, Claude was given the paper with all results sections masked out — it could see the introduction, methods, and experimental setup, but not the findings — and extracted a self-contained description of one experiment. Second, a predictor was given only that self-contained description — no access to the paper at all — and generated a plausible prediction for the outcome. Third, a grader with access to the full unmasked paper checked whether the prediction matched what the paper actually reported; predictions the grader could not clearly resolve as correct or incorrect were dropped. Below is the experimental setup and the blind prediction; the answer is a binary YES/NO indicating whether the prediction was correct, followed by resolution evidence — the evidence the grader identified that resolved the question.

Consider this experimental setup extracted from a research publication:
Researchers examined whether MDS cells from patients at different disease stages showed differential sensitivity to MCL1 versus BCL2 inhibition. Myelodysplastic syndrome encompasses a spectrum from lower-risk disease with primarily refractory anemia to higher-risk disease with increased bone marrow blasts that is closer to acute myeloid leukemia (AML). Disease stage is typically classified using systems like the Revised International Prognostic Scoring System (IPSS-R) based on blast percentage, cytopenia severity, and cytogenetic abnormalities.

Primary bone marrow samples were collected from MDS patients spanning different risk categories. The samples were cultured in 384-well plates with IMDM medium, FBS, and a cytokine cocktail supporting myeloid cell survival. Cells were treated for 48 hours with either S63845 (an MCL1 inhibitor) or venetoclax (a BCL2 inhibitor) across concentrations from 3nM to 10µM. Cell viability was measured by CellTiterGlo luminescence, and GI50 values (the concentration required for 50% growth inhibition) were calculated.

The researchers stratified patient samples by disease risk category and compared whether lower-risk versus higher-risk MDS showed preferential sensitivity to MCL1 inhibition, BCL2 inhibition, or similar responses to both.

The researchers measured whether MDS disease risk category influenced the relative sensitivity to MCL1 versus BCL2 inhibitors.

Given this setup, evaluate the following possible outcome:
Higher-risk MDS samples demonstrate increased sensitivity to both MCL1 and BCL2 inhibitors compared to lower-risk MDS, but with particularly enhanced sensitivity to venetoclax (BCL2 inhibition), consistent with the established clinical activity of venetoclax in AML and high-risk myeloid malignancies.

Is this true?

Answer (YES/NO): NO